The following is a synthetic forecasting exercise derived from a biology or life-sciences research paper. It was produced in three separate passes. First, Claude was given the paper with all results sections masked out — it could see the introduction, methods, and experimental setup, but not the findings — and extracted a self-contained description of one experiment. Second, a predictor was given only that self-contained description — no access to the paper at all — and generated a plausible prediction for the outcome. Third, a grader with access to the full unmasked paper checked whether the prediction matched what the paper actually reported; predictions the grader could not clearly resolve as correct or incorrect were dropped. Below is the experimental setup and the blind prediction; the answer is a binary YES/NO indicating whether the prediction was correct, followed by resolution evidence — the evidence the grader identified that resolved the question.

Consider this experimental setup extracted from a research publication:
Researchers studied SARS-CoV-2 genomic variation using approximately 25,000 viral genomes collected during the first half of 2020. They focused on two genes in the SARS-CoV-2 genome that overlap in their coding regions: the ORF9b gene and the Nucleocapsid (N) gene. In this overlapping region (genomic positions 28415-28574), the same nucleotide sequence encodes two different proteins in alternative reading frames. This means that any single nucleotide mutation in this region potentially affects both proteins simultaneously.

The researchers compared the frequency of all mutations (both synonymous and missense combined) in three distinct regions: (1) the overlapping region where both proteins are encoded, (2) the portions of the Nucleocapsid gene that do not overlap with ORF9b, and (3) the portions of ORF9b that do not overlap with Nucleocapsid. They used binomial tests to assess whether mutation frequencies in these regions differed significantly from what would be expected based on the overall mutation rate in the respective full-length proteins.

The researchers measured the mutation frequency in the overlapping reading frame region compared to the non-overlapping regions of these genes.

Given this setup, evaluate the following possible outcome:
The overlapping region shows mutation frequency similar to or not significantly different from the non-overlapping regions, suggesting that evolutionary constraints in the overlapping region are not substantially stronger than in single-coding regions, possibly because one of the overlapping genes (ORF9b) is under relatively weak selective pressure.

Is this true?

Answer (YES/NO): NO